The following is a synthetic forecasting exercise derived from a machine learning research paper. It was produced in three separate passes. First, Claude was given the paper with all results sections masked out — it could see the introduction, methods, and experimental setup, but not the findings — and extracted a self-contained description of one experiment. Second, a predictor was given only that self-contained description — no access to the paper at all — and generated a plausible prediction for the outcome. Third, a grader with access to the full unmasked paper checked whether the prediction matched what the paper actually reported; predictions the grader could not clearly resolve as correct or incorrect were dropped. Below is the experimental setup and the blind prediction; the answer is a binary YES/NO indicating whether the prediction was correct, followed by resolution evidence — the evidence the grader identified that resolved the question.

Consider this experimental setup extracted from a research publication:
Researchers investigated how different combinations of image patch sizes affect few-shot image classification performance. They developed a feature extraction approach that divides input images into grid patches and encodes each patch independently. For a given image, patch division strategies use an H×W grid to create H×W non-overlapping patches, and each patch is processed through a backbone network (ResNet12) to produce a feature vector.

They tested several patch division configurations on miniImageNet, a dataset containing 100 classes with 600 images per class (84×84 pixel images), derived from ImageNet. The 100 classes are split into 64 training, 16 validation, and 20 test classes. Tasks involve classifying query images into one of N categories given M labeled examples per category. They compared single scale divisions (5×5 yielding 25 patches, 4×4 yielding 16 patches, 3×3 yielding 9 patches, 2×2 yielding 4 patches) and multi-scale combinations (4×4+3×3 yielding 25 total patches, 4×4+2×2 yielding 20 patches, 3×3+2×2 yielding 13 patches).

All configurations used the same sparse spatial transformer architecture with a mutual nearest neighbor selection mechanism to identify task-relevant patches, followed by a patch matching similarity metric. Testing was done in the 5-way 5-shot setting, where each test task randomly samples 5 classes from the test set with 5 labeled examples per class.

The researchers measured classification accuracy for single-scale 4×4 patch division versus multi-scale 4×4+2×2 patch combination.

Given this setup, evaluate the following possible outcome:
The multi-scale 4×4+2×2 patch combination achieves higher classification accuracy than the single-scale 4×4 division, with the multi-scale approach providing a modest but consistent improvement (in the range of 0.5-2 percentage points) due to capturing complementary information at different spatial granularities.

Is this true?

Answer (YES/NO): YES